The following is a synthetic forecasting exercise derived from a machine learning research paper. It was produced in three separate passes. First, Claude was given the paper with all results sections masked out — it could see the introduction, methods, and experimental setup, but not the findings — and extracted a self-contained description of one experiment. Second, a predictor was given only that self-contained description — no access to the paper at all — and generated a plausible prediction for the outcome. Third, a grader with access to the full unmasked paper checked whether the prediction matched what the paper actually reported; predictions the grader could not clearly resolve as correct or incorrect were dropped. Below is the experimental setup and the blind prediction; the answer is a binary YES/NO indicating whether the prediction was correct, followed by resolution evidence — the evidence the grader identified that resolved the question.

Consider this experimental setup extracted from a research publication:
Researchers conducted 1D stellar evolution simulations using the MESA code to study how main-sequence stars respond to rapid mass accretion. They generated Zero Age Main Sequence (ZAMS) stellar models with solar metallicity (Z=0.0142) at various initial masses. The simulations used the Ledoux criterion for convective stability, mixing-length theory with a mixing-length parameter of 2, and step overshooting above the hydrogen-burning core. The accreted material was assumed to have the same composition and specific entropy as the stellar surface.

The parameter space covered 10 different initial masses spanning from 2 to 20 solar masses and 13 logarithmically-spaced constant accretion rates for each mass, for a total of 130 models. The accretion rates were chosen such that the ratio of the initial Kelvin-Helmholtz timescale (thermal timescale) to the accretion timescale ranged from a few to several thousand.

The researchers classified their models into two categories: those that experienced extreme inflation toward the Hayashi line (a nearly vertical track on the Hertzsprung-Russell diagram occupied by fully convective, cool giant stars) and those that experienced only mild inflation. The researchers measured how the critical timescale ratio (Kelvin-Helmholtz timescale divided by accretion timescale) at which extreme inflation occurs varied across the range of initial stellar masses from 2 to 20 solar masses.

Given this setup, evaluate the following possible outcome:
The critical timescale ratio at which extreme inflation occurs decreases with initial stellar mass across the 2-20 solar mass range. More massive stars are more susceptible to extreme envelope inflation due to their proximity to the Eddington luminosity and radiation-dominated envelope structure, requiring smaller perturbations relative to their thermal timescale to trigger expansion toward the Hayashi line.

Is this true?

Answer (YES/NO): YES